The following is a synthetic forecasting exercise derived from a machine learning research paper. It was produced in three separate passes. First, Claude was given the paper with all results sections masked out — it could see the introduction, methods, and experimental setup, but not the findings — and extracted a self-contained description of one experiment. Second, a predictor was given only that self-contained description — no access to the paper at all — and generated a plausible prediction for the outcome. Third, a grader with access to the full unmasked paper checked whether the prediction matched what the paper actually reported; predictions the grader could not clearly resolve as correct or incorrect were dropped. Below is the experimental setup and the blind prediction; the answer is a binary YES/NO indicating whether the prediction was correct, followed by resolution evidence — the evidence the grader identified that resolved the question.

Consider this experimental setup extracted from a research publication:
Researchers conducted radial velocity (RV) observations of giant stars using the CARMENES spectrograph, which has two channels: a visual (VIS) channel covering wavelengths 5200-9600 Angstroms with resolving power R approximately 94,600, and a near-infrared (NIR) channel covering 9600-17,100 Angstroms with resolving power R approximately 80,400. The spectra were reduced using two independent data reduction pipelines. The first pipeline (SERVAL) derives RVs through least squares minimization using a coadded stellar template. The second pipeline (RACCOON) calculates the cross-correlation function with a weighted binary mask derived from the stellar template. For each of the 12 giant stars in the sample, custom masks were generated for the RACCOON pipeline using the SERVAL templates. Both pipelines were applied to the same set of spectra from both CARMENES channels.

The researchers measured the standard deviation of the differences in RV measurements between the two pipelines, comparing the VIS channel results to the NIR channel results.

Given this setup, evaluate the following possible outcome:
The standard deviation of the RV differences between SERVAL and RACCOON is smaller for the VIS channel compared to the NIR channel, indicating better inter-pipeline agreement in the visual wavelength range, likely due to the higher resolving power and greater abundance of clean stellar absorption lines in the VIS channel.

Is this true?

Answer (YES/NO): YES